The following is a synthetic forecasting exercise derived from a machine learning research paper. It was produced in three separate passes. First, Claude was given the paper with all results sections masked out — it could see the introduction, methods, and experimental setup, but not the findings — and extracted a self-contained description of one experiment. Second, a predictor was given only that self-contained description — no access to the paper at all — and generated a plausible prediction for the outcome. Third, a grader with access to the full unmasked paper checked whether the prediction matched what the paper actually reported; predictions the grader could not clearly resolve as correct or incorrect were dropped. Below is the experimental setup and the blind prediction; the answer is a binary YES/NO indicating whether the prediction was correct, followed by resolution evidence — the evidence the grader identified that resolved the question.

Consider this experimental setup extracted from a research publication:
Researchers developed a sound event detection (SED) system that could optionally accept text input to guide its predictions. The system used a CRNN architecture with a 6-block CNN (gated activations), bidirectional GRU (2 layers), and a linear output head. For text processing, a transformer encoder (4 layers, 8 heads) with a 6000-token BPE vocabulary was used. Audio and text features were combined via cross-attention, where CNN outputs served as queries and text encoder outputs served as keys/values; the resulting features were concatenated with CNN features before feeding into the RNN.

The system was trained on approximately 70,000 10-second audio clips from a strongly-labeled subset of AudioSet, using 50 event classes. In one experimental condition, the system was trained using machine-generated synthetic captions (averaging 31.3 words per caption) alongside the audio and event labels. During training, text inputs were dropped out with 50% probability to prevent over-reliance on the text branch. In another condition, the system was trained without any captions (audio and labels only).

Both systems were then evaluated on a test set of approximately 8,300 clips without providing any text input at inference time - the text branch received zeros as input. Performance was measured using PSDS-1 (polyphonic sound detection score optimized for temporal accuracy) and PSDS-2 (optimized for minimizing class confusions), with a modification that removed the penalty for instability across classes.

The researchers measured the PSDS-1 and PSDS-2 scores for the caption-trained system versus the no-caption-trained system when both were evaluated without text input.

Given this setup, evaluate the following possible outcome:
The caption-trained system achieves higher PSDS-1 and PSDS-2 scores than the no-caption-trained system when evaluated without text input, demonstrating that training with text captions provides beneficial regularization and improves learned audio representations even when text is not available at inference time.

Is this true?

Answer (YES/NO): NO